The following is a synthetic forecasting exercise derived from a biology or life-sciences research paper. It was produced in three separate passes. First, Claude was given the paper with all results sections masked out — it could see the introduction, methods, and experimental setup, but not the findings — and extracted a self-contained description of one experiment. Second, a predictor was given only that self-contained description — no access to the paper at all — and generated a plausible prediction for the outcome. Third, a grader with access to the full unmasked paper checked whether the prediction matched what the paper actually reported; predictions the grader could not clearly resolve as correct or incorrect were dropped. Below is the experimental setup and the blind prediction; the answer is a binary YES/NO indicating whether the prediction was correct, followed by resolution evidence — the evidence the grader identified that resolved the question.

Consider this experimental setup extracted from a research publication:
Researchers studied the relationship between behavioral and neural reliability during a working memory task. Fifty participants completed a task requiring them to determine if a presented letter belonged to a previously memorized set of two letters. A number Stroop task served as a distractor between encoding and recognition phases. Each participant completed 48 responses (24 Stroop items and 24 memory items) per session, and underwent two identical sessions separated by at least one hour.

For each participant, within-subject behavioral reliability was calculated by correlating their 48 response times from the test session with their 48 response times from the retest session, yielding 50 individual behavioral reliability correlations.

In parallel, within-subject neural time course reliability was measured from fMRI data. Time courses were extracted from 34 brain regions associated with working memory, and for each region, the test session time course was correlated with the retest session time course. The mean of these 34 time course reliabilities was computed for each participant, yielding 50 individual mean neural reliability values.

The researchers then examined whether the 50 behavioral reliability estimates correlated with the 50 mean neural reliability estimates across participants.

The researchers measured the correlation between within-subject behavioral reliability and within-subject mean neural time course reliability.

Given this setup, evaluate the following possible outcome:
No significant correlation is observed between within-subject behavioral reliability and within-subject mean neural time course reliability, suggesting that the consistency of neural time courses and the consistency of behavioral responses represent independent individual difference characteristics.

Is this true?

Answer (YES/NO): NO